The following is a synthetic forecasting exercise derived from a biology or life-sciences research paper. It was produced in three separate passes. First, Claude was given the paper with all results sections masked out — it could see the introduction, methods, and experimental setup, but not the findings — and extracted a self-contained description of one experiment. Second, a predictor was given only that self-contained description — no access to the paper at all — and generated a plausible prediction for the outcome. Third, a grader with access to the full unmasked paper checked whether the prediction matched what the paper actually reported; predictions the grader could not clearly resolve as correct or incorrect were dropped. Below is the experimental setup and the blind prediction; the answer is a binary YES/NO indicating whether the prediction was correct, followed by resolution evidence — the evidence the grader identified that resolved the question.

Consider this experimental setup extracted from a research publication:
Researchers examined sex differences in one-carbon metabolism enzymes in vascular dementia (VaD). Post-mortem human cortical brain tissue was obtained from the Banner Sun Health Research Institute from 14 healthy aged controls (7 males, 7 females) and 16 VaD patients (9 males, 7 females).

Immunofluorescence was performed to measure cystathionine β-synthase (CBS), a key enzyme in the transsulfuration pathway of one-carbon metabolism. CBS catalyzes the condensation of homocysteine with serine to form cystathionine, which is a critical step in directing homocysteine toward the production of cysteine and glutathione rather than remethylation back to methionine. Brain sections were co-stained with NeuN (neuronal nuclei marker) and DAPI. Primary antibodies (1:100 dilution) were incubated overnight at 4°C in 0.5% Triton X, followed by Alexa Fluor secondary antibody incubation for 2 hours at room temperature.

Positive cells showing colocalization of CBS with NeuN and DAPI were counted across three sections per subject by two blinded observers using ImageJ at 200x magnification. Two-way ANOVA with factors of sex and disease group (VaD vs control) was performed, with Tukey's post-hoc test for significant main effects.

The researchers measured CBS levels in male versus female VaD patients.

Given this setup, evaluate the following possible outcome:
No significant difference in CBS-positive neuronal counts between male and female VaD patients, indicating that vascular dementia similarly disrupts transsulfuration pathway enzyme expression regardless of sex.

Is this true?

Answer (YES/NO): NO